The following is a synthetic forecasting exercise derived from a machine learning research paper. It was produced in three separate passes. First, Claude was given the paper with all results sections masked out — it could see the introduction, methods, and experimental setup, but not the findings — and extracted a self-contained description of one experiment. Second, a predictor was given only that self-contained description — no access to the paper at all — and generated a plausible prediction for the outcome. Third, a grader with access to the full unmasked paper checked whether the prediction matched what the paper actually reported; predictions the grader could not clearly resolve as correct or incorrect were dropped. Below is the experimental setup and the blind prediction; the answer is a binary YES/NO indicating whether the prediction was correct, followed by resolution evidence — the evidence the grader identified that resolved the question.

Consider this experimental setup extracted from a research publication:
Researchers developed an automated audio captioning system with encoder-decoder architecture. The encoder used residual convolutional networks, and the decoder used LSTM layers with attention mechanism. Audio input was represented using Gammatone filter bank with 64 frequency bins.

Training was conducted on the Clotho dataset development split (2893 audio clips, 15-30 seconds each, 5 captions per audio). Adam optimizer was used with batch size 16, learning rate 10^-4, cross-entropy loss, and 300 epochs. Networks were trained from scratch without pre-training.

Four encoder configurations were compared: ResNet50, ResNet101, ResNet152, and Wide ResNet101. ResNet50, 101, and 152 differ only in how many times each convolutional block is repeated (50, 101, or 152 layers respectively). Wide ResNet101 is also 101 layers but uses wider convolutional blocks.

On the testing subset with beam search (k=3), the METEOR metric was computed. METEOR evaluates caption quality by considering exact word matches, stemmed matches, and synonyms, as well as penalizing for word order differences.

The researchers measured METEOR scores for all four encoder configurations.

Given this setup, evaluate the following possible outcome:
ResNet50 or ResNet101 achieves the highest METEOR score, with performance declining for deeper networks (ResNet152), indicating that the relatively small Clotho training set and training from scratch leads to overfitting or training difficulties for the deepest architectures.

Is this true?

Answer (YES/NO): NO